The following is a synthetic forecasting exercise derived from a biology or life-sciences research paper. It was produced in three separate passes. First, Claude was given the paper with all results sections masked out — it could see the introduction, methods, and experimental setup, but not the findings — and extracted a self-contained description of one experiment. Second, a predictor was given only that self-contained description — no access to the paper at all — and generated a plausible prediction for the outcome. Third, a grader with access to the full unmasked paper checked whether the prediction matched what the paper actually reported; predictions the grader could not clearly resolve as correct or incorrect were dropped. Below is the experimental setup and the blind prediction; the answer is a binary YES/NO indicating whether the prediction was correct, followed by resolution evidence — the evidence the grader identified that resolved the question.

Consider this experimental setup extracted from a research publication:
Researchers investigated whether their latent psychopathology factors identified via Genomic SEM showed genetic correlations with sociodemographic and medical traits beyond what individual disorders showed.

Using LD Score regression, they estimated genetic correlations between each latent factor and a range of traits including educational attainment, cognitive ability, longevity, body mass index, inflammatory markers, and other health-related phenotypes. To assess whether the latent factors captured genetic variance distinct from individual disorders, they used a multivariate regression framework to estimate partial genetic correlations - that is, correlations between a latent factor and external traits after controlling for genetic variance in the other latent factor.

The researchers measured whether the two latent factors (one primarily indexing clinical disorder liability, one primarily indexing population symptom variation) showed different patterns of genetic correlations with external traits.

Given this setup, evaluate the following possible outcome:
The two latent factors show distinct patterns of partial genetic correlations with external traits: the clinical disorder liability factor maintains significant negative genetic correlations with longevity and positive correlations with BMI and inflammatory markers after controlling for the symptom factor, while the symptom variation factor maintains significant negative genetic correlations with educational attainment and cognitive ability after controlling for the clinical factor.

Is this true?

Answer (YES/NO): NO